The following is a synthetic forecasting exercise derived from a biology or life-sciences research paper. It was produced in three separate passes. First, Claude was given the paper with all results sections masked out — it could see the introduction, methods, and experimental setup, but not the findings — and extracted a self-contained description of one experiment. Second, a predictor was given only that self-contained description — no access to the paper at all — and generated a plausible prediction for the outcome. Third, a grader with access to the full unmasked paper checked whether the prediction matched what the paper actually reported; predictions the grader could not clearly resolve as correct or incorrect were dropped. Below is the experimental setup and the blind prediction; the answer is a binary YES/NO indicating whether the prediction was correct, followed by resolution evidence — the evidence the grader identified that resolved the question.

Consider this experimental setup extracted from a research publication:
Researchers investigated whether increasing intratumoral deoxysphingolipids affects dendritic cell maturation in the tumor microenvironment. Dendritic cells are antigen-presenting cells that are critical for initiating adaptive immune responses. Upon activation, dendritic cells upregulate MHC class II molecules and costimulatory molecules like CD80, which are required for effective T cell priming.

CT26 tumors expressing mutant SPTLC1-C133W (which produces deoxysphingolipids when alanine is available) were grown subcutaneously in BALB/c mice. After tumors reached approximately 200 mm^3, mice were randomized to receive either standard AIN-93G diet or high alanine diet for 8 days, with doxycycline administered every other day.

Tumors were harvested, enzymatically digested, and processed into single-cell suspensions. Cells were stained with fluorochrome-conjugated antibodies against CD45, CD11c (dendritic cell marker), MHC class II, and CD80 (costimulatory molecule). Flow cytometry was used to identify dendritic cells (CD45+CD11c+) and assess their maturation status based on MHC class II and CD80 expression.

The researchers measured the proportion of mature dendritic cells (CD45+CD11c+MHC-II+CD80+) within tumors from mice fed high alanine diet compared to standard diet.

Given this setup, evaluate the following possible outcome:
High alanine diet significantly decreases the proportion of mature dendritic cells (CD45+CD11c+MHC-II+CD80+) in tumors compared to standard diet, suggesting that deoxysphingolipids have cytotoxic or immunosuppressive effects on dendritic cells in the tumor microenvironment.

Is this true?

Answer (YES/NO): NO